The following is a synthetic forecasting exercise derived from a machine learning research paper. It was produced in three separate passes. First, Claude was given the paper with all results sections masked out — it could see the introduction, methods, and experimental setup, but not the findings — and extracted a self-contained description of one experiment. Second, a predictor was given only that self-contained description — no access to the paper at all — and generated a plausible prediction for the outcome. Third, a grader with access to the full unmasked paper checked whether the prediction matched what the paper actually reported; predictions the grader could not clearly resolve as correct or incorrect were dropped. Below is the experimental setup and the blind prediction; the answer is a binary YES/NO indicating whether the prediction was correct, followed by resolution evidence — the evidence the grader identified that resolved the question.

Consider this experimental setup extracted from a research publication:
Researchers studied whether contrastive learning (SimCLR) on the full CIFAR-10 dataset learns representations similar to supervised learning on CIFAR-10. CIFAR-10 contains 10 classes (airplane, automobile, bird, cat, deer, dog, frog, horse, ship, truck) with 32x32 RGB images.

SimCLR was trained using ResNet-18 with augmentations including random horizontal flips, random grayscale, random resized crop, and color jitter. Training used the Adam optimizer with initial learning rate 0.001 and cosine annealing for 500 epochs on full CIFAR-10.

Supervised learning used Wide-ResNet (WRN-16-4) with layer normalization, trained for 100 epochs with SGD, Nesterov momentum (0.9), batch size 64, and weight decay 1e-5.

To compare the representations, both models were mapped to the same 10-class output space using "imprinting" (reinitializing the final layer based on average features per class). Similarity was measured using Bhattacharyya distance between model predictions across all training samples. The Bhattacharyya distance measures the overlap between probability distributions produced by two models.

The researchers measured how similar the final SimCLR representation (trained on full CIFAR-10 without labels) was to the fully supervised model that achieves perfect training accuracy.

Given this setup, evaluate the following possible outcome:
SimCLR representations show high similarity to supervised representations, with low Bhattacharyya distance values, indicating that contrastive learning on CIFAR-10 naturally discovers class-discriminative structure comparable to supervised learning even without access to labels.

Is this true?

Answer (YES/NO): YES